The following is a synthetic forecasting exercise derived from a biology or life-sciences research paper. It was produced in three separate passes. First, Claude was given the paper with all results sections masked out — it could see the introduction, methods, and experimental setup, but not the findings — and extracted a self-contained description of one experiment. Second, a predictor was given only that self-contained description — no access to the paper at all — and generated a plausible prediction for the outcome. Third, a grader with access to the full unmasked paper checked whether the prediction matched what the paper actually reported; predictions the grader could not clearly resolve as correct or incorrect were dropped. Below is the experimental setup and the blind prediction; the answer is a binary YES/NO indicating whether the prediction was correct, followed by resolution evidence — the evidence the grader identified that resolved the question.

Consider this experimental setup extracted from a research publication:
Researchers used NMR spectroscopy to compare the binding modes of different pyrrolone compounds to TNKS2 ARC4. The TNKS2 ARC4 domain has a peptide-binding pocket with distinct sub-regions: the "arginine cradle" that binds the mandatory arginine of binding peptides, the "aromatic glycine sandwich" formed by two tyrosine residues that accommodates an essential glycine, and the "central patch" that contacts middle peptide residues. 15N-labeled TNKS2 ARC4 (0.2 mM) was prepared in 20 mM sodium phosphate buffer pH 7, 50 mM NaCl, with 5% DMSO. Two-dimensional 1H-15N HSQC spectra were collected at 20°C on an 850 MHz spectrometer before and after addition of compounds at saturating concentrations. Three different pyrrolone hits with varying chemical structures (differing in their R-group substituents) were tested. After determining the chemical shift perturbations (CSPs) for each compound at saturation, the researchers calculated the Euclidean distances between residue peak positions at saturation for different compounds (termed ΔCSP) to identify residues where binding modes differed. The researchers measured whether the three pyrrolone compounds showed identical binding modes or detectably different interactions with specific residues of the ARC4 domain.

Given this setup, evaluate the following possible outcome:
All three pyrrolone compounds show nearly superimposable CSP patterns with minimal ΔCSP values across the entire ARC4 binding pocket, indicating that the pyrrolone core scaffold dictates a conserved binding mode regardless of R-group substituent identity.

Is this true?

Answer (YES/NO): NO